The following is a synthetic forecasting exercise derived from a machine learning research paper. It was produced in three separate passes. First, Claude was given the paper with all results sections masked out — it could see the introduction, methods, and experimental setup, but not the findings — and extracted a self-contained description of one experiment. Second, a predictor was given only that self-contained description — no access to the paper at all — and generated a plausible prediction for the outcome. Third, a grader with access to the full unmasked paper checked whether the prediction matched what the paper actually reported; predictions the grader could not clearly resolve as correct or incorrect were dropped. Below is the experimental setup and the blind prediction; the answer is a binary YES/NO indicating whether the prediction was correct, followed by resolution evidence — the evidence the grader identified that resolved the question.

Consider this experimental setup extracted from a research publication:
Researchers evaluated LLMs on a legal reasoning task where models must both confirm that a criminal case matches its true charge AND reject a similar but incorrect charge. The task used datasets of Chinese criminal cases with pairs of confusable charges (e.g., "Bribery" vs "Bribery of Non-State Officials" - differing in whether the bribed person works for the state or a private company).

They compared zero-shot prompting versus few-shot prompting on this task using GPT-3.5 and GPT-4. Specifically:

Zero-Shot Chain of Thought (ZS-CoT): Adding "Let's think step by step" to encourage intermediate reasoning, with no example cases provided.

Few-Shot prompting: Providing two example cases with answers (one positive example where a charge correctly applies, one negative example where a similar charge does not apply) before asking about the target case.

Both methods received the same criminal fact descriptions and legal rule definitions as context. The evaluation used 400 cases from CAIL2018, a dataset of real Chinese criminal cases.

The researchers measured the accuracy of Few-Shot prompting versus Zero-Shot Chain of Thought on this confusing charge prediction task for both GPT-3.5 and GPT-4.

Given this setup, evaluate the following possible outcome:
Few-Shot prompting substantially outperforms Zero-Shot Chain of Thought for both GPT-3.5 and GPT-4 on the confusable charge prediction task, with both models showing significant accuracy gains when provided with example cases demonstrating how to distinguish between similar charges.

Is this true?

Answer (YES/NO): NO